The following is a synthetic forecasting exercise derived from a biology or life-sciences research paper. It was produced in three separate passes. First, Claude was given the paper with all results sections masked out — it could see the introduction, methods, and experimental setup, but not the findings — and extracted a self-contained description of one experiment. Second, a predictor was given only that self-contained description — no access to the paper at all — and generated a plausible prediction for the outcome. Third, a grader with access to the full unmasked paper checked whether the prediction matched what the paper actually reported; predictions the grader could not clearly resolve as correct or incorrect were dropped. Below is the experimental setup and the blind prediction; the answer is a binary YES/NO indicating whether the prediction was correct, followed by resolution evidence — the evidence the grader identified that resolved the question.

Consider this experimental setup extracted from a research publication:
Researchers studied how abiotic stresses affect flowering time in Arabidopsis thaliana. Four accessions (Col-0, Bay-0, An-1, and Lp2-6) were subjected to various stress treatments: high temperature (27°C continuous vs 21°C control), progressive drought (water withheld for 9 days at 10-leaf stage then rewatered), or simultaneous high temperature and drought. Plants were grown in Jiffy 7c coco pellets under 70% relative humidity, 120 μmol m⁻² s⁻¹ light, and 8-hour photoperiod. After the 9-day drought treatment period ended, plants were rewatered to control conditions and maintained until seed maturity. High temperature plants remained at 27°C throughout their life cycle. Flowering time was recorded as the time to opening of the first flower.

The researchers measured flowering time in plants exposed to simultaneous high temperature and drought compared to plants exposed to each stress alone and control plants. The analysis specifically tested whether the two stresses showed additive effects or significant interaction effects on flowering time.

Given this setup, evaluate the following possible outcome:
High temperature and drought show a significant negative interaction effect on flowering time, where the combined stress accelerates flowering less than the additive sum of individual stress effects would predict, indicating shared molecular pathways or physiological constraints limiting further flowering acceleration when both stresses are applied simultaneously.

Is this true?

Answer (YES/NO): NO